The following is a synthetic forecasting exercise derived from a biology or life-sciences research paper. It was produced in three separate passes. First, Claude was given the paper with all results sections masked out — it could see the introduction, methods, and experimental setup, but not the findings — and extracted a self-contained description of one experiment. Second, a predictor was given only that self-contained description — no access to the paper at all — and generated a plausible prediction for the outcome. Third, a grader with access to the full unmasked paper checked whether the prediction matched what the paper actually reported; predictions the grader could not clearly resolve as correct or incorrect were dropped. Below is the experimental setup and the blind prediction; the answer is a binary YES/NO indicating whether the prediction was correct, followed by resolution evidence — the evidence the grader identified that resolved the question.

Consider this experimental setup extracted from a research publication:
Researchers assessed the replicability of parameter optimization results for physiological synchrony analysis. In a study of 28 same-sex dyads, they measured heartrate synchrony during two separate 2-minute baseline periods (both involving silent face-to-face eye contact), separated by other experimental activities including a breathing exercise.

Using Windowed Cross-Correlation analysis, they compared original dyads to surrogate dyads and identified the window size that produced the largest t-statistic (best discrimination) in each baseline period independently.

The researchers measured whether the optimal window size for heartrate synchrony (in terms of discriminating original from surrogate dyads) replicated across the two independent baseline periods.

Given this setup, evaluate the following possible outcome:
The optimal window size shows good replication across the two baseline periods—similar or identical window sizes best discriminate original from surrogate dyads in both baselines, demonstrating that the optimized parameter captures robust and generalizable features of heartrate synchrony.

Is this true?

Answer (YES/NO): YES